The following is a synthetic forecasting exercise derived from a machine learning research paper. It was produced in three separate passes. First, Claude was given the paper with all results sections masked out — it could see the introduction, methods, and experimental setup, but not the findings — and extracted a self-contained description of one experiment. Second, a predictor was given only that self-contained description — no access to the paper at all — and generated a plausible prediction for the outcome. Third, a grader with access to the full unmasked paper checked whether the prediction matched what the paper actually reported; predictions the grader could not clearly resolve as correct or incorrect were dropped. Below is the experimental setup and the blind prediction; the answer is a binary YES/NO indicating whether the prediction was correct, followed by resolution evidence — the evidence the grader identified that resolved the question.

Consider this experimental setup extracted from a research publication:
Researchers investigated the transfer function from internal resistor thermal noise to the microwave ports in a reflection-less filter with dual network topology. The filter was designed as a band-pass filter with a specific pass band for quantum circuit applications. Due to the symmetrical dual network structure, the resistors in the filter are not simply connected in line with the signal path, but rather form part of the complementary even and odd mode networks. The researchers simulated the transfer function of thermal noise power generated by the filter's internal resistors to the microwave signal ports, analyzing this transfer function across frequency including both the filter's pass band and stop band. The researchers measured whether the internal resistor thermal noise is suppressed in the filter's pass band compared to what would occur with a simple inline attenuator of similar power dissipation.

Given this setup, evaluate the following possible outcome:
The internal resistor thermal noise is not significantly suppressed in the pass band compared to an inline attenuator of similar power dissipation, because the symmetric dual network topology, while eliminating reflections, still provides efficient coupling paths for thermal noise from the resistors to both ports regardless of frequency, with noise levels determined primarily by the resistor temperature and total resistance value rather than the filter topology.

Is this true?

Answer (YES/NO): NO